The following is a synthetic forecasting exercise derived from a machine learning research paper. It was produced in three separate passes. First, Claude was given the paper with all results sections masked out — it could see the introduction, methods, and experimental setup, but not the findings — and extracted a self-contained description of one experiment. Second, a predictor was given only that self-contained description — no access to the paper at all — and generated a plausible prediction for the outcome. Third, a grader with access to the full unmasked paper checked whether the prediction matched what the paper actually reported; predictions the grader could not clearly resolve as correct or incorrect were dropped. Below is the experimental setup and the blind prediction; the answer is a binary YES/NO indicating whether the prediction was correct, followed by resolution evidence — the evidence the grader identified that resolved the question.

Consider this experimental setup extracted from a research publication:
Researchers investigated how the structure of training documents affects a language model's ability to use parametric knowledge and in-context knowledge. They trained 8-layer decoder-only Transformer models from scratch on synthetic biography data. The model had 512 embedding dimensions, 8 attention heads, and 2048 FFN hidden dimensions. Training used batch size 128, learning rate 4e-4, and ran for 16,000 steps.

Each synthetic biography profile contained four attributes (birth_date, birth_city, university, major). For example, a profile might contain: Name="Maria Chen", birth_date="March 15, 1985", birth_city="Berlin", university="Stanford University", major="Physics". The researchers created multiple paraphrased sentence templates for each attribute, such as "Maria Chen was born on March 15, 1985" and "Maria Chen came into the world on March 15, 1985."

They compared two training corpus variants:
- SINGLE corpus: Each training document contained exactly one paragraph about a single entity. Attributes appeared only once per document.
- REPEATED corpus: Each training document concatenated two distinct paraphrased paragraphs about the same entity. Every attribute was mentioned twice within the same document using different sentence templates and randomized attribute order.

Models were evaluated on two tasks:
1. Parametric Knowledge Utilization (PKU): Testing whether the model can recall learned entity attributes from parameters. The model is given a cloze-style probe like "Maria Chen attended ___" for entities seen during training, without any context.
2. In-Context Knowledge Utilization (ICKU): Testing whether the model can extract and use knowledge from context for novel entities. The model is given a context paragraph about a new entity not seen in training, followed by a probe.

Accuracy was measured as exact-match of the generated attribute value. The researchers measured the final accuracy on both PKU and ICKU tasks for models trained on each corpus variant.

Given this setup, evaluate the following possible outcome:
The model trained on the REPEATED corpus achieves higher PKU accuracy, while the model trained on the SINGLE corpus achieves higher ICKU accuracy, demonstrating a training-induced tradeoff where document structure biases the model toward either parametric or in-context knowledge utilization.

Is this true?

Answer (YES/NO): NO